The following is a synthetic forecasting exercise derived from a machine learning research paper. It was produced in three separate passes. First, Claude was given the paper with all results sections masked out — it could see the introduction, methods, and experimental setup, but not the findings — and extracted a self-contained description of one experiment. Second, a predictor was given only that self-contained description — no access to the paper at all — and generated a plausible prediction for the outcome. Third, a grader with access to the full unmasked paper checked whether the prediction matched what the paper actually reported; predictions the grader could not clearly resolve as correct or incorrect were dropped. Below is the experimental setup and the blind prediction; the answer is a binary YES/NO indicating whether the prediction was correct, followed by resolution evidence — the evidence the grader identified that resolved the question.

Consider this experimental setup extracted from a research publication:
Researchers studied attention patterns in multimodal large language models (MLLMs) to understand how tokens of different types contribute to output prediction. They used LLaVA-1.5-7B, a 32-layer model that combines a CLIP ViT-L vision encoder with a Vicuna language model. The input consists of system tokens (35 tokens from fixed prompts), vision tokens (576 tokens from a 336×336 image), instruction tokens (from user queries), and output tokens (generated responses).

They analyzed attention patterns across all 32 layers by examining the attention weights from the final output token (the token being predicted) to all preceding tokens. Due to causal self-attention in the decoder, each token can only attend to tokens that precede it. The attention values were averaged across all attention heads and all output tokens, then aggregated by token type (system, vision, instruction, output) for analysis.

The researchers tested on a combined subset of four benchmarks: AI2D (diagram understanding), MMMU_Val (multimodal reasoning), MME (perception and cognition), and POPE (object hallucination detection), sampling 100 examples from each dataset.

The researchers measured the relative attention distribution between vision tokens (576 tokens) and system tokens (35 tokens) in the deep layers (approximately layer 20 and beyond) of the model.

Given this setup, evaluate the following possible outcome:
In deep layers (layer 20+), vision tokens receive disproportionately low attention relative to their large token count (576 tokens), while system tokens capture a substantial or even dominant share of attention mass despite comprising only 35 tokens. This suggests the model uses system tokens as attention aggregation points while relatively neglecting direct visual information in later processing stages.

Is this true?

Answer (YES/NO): YES